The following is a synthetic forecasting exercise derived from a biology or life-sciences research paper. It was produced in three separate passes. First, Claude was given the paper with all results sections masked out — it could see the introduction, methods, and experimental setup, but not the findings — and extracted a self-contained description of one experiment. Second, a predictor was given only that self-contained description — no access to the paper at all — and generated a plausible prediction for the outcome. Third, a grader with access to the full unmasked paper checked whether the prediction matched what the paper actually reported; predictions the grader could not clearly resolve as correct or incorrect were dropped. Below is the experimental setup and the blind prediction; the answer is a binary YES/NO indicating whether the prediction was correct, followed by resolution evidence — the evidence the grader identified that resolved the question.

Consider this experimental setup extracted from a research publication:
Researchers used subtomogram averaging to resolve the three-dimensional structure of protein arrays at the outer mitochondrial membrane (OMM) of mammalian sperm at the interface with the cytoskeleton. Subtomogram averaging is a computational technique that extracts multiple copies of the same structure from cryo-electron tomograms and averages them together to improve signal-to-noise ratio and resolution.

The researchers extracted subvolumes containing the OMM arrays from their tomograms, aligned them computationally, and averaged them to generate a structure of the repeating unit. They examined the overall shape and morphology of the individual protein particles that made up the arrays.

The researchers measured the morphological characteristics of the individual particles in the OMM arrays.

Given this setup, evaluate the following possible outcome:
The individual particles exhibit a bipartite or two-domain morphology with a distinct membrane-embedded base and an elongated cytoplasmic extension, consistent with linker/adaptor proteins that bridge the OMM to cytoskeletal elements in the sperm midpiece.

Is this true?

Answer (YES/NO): NO